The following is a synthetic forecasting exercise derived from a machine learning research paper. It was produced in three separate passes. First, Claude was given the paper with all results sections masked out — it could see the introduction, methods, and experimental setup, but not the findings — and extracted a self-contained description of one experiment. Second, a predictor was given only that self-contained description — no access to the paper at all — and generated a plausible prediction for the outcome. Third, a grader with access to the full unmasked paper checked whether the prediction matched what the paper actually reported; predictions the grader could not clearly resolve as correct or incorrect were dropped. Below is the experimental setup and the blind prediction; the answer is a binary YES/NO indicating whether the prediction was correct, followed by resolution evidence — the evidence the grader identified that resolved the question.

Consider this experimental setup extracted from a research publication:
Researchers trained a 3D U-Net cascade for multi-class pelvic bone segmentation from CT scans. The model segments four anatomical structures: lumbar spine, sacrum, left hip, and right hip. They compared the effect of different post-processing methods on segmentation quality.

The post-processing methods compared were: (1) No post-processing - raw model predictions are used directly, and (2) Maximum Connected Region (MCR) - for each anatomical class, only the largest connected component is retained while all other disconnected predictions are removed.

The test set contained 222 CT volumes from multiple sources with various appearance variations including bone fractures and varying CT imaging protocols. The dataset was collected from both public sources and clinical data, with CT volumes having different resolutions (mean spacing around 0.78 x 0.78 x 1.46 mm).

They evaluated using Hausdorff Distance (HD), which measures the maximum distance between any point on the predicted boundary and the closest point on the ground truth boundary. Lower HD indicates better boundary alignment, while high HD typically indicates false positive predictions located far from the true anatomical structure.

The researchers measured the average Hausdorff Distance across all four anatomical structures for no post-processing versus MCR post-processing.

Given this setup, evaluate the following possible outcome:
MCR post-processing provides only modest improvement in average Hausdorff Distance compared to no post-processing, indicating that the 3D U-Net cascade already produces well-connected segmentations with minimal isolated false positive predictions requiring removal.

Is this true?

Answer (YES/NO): NO